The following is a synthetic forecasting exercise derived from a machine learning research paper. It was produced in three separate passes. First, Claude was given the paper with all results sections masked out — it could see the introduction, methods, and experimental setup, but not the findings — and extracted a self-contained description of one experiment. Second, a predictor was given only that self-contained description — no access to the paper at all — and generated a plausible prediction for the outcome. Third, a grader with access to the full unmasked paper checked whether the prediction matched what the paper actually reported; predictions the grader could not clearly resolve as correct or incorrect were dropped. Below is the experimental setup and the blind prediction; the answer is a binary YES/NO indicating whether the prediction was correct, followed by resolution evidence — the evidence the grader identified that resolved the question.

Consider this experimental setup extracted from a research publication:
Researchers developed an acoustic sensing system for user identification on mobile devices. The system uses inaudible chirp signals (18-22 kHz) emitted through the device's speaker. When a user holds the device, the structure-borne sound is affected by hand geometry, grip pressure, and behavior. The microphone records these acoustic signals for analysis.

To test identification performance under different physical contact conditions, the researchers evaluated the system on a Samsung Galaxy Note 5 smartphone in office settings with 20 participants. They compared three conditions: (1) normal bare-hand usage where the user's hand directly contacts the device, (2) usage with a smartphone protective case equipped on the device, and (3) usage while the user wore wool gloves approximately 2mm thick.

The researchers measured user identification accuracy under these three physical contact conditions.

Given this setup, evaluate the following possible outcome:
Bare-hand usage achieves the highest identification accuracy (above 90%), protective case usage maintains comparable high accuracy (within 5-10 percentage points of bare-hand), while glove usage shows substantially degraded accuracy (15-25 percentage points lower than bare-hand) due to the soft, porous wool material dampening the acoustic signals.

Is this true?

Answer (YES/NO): NO